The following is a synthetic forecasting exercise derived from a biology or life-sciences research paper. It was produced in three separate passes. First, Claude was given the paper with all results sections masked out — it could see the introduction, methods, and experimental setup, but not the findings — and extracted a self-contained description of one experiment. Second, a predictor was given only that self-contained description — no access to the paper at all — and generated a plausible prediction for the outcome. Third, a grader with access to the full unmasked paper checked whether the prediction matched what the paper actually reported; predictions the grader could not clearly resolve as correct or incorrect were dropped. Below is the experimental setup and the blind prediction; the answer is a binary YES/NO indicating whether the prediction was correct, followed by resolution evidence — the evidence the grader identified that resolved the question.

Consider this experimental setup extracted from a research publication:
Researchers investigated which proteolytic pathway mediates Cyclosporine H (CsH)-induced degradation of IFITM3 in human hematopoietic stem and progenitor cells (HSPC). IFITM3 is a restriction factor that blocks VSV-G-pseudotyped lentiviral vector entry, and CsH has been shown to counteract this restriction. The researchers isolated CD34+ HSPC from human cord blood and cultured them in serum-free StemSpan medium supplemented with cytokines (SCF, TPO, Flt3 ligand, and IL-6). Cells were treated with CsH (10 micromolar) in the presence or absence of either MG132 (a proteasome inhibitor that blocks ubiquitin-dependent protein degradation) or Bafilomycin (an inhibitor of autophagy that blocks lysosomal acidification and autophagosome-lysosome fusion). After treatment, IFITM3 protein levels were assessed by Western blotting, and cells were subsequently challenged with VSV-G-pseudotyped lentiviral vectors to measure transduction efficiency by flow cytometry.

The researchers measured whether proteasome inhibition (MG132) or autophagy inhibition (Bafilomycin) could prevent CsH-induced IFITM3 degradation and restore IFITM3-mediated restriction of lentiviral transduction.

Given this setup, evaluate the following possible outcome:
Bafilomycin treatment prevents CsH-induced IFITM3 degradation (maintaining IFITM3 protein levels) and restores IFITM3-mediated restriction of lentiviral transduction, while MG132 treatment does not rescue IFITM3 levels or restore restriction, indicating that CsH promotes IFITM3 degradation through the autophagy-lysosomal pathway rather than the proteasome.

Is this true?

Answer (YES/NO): NO